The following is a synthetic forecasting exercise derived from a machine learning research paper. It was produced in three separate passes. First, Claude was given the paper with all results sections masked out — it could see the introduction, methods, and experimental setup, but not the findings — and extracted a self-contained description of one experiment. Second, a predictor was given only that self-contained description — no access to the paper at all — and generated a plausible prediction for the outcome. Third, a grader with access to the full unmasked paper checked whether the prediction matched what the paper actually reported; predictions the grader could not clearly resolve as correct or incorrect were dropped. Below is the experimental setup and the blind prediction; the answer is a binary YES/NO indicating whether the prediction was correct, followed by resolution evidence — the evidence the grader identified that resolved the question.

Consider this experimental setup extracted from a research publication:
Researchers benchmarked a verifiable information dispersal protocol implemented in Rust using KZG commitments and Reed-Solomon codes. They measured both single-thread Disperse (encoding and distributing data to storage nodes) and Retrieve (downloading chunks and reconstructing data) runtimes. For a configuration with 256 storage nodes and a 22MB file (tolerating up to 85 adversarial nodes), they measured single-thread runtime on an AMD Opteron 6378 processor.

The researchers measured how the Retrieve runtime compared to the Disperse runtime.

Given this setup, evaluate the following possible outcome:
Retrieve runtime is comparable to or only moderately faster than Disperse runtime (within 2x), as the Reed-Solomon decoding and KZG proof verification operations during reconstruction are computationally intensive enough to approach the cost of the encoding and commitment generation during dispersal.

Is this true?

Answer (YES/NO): NO